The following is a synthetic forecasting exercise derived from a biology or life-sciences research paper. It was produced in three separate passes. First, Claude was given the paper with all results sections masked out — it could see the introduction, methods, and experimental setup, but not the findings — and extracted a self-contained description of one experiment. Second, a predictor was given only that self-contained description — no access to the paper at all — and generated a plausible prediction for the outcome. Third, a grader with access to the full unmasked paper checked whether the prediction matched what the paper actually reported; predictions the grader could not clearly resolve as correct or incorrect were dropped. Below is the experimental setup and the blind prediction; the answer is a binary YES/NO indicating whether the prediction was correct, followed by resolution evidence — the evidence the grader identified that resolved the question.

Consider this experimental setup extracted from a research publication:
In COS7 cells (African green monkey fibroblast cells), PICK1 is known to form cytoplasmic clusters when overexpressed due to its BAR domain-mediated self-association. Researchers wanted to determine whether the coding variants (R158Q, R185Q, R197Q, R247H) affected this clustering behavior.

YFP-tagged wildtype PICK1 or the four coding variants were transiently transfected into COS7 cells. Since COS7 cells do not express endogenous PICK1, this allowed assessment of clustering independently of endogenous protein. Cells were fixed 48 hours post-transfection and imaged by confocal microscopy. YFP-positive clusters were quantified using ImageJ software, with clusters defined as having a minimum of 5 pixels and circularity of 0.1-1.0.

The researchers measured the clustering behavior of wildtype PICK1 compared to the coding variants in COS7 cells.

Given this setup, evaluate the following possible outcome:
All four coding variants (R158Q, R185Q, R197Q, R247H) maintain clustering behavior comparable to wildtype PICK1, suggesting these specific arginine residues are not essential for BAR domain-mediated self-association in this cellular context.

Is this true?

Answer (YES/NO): NO